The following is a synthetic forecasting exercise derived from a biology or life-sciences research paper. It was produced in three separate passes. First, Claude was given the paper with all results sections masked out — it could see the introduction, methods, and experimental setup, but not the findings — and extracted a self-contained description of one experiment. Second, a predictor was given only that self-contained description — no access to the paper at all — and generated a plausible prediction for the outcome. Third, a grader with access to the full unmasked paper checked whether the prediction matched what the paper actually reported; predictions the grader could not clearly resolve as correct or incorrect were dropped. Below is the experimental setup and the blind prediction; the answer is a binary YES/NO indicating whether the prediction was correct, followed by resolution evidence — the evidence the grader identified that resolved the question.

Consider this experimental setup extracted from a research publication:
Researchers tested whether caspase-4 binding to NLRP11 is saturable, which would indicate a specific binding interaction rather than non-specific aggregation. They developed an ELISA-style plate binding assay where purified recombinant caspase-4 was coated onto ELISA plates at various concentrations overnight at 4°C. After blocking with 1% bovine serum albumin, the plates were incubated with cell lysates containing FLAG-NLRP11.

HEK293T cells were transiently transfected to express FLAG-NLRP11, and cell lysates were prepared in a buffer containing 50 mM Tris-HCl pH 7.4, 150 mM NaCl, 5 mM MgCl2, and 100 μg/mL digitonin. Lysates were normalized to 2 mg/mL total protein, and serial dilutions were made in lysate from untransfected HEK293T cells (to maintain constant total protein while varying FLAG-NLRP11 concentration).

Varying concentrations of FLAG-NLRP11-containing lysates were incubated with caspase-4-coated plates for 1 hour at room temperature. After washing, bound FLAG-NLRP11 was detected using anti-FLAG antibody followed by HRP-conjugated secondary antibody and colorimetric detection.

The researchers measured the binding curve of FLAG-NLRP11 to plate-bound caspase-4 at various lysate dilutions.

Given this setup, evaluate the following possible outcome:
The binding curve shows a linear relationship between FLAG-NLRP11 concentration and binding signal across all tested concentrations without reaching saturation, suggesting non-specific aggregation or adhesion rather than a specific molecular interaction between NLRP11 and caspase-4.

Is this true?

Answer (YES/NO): NO